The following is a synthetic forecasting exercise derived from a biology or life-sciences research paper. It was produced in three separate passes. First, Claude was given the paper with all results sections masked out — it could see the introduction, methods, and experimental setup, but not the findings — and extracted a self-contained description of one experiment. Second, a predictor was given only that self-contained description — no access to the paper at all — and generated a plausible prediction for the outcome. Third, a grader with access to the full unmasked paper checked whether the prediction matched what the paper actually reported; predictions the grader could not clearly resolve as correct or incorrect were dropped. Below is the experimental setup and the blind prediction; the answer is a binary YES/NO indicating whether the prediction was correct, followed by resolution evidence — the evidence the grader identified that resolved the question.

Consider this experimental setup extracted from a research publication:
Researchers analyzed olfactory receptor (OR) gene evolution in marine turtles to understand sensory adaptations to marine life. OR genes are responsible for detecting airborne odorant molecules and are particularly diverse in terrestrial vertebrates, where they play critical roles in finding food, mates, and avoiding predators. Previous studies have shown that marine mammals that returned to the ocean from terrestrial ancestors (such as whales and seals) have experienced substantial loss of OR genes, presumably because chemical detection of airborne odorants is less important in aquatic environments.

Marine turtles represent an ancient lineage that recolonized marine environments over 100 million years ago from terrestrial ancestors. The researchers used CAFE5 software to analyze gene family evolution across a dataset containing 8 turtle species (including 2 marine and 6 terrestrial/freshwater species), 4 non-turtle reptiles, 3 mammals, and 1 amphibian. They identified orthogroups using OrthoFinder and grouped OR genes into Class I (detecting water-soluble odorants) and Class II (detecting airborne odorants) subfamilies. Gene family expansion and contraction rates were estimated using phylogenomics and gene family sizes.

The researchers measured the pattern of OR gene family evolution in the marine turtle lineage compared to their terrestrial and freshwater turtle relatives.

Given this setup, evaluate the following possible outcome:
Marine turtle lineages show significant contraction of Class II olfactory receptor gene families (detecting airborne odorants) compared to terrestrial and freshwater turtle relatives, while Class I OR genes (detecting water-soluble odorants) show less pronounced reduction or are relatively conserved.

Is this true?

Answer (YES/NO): YES